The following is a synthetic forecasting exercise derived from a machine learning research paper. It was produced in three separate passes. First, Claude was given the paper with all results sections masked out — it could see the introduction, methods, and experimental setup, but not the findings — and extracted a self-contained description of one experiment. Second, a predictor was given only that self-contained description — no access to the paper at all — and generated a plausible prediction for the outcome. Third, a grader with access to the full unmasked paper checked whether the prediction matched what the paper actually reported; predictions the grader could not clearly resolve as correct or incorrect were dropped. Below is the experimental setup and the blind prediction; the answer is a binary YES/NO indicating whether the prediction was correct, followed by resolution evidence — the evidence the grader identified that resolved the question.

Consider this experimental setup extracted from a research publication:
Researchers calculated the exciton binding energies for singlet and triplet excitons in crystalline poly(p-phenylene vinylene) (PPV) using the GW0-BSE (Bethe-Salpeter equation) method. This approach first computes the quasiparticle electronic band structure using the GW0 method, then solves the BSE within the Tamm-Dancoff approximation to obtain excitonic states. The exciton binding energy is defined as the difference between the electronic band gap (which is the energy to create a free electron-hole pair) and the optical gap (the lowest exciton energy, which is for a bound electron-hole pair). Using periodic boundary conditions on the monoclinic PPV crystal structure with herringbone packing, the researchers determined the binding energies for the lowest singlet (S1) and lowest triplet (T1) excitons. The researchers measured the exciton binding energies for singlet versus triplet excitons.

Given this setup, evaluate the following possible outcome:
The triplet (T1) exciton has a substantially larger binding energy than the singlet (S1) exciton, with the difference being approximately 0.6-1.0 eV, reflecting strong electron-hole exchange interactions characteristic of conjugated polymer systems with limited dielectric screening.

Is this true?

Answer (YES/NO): NO